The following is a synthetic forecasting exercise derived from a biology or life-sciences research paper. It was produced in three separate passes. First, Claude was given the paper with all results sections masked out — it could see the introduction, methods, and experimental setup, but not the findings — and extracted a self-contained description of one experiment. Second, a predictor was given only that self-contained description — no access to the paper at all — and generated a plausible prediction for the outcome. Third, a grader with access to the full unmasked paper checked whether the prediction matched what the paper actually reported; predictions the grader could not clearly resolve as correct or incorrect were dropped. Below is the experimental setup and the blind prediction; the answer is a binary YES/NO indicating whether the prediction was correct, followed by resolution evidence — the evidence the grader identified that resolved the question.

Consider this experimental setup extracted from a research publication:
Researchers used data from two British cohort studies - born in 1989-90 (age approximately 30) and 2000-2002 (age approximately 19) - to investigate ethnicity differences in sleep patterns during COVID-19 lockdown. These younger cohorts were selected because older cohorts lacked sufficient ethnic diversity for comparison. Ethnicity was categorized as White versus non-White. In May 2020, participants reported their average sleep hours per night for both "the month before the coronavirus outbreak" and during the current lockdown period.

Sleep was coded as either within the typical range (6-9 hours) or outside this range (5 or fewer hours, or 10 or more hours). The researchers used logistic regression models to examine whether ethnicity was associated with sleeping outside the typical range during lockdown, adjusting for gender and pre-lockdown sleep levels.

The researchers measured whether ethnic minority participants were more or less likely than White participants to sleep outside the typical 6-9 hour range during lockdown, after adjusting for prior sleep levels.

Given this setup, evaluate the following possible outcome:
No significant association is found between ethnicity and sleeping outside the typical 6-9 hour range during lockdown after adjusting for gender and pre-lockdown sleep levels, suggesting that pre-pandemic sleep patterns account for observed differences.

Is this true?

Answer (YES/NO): NO